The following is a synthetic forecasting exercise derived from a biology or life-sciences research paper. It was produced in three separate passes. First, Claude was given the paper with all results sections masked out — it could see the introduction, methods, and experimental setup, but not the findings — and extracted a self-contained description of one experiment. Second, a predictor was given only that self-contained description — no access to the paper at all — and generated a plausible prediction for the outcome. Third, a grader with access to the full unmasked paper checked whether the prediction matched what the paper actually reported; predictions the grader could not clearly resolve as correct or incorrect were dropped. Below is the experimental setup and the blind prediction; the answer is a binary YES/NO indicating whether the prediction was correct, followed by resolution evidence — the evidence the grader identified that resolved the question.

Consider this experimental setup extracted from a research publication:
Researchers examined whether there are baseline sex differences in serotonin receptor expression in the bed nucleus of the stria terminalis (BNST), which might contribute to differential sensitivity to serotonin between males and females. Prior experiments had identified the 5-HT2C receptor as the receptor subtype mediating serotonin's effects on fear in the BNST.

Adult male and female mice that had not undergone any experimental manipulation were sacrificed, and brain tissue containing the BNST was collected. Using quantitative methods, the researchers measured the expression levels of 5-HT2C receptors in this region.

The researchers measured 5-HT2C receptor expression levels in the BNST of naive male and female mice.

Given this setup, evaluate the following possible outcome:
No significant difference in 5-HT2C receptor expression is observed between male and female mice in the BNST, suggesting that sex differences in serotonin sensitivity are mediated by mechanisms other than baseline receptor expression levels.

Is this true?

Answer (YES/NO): NO